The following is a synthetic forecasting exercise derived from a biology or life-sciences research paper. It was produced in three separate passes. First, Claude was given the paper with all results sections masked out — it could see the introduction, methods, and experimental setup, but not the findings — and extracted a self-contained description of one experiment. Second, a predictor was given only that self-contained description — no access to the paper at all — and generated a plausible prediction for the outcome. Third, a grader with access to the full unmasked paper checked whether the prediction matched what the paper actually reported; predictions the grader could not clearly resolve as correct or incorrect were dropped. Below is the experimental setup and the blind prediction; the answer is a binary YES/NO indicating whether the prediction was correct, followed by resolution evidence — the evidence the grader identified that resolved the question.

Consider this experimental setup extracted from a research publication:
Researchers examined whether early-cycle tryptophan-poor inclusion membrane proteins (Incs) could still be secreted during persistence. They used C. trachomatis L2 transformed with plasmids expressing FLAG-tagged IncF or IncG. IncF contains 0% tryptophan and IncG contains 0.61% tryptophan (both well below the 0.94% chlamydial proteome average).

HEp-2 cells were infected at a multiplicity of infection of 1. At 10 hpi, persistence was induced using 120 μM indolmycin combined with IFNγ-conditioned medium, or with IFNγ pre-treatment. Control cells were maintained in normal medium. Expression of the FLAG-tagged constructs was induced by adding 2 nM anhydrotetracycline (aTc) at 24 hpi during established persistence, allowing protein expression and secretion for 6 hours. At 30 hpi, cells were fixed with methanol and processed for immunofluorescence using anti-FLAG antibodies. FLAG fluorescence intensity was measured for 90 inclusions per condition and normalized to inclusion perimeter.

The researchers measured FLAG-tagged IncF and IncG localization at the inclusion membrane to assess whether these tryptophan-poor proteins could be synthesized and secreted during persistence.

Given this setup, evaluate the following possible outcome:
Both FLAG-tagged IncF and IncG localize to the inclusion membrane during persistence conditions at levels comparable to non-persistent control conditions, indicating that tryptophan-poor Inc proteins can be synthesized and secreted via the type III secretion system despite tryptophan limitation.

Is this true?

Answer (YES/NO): NO